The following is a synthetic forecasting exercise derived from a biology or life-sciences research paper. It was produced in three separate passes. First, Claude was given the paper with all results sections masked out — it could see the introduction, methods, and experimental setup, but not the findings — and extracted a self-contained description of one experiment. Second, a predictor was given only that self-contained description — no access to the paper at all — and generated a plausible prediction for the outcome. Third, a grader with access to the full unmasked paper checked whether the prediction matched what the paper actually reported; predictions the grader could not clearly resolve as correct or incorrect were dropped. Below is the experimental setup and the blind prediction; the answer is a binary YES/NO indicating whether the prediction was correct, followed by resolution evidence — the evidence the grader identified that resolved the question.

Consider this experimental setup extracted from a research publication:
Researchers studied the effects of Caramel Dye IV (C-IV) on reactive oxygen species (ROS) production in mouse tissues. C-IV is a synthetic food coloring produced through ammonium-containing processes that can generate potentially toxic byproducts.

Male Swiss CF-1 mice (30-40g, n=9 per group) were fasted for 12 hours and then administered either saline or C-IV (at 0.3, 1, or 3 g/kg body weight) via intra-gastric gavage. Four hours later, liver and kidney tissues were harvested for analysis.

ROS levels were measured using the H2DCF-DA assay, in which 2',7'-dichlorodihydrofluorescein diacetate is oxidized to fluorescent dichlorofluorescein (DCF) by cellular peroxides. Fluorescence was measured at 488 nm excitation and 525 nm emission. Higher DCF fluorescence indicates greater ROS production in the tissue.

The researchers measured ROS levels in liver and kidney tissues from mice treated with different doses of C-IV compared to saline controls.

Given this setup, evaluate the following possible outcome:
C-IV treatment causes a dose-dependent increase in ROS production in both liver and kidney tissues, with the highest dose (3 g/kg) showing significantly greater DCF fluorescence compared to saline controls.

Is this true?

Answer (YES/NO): NO